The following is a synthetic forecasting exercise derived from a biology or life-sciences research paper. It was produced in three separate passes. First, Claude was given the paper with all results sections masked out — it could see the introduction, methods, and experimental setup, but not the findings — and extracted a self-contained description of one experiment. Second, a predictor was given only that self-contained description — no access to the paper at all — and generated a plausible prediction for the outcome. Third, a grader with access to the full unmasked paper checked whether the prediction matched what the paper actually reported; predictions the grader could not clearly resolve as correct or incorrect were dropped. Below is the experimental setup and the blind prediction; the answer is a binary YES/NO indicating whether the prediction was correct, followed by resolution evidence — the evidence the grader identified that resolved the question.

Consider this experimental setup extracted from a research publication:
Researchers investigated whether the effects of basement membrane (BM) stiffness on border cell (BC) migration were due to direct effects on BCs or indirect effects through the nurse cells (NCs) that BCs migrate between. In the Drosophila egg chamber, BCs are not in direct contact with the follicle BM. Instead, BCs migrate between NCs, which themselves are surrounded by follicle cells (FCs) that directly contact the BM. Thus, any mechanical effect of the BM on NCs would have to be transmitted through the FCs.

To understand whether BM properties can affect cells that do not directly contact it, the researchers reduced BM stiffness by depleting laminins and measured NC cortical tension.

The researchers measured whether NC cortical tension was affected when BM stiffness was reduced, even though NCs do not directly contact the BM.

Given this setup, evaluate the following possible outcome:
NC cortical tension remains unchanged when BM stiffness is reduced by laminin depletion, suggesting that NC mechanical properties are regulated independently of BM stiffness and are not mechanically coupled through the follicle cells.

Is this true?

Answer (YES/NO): NO